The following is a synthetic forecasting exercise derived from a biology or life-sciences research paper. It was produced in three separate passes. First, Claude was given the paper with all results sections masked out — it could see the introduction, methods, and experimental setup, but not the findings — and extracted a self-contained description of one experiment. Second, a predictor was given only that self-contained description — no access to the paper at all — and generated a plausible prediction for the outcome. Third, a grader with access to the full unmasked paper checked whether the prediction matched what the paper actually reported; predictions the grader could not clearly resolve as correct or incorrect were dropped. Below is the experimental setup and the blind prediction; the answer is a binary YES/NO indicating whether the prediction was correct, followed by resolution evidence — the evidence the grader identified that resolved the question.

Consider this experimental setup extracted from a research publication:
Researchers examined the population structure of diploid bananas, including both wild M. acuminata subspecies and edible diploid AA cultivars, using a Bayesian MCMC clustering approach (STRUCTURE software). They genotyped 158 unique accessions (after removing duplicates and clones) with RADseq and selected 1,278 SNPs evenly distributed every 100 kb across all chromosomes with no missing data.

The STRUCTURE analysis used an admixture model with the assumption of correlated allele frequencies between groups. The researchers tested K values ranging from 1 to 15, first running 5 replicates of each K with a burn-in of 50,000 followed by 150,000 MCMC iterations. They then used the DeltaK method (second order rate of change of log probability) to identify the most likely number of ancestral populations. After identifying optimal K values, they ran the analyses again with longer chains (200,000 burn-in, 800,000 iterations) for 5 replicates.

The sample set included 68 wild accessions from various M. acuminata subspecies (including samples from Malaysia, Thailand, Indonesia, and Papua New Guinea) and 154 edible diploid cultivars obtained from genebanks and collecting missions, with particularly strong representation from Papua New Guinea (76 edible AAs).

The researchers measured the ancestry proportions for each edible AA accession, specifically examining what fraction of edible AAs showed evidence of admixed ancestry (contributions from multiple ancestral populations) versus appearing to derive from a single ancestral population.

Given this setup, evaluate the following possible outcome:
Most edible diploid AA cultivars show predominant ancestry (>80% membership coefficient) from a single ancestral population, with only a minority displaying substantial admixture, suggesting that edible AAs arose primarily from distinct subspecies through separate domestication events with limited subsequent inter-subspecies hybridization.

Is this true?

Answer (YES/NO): NO